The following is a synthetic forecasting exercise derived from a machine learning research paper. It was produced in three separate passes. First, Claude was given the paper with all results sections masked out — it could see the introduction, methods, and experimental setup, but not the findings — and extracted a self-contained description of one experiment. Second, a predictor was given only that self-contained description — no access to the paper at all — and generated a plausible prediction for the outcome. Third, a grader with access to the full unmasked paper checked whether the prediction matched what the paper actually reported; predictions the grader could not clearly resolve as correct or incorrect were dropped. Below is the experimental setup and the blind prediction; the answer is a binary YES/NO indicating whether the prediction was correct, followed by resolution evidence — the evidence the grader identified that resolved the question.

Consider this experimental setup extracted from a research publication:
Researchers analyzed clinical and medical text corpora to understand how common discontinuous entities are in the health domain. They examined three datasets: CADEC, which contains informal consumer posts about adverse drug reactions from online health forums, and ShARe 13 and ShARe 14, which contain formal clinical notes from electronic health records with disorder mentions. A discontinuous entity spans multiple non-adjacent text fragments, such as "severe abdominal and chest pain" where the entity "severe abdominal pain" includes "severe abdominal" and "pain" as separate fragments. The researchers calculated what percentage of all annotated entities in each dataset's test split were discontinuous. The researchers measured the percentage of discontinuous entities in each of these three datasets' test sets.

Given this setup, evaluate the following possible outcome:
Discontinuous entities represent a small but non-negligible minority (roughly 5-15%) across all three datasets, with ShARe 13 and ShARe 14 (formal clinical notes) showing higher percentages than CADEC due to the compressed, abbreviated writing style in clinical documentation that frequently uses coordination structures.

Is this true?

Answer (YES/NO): NO